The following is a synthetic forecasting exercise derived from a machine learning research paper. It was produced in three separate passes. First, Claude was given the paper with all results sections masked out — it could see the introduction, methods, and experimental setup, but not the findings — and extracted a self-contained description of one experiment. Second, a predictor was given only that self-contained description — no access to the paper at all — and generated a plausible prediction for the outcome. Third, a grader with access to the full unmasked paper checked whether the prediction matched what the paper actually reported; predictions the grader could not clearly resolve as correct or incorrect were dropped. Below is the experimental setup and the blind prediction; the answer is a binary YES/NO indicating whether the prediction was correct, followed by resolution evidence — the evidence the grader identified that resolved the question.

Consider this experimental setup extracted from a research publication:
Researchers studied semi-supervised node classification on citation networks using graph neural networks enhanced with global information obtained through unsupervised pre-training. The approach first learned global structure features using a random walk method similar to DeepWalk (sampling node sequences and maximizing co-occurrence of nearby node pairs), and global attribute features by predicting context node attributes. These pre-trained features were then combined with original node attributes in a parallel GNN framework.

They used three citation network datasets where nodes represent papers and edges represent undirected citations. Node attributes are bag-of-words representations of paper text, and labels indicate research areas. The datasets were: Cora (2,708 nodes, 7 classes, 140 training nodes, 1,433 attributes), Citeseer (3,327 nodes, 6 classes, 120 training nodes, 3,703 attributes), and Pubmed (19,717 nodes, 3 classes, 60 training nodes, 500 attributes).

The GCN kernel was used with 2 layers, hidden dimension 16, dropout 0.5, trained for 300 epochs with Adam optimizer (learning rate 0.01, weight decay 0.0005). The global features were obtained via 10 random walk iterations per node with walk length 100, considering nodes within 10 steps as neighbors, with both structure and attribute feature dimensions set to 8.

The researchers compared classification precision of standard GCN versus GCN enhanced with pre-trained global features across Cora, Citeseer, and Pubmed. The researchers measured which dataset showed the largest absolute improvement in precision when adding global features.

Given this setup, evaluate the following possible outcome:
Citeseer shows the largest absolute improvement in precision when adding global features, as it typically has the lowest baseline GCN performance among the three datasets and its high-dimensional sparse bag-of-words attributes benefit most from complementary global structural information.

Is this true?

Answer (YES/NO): NO